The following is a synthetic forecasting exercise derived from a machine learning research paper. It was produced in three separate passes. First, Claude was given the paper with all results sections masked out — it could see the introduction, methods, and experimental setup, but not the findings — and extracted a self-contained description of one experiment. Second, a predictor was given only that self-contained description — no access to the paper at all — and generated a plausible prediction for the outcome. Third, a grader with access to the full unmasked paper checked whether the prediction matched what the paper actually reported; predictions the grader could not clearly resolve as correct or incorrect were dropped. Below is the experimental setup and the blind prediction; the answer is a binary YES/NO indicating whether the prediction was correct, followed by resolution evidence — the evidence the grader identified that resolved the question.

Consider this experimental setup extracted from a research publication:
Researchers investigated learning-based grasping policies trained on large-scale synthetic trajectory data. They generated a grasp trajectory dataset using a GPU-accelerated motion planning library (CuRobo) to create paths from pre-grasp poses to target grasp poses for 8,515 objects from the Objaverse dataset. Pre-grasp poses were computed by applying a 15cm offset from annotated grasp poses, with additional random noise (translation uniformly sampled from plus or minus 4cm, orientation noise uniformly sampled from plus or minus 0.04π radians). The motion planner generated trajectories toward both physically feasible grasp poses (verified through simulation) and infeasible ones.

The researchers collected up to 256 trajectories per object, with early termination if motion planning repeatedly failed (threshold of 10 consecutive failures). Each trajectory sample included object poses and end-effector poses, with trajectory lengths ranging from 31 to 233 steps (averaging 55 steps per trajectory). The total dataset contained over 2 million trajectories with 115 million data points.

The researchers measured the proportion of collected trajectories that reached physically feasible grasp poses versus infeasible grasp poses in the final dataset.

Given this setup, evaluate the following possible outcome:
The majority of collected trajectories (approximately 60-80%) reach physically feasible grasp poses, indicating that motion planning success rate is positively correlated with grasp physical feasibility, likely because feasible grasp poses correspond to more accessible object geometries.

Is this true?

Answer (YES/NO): YES